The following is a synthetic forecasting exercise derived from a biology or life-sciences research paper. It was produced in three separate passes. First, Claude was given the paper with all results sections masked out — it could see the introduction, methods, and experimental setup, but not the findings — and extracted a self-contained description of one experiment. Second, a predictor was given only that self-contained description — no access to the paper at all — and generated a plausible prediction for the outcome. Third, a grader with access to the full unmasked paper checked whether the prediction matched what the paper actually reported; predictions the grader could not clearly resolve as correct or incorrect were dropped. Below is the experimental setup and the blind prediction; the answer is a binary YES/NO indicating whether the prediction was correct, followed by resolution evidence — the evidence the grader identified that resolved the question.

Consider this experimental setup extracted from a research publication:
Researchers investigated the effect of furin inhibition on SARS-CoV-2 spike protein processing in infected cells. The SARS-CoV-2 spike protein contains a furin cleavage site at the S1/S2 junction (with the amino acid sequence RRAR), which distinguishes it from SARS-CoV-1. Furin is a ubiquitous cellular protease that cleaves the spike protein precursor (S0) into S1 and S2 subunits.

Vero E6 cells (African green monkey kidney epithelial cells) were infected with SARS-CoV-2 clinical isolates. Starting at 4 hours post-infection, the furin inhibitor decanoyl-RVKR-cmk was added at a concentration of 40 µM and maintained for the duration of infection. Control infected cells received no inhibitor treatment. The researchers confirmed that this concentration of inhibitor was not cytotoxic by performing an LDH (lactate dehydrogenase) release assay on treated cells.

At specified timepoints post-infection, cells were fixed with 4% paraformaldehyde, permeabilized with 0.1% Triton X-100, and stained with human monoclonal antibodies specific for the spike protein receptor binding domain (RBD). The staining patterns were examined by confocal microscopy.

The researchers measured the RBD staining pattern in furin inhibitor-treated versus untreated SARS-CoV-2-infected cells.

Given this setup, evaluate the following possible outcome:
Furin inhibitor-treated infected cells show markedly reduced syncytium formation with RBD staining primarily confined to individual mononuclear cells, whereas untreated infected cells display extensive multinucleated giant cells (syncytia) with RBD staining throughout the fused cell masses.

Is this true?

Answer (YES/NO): NO